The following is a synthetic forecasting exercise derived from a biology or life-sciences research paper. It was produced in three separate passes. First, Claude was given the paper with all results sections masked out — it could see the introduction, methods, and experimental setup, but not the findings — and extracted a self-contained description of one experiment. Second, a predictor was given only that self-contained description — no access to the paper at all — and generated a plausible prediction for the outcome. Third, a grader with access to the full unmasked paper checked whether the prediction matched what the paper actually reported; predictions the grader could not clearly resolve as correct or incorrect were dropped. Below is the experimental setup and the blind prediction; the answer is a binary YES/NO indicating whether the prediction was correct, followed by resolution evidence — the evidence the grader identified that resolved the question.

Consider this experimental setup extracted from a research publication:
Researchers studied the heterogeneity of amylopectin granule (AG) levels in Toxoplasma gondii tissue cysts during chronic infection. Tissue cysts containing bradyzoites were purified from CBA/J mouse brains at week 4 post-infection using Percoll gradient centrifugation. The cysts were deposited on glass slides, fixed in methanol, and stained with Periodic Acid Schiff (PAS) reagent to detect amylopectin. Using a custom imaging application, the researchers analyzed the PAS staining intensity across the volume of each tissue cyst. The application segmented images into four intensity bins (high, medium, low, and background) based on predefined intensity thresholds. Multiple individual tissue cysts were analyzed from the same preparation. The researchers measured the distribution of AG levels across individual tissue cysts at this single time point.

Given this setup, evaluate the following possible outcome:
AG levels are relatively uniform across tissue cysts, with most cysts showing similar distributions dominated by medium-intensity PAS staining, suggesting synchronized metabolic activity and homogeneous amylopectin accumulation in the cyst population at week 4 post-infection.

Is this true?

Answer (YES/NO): NO